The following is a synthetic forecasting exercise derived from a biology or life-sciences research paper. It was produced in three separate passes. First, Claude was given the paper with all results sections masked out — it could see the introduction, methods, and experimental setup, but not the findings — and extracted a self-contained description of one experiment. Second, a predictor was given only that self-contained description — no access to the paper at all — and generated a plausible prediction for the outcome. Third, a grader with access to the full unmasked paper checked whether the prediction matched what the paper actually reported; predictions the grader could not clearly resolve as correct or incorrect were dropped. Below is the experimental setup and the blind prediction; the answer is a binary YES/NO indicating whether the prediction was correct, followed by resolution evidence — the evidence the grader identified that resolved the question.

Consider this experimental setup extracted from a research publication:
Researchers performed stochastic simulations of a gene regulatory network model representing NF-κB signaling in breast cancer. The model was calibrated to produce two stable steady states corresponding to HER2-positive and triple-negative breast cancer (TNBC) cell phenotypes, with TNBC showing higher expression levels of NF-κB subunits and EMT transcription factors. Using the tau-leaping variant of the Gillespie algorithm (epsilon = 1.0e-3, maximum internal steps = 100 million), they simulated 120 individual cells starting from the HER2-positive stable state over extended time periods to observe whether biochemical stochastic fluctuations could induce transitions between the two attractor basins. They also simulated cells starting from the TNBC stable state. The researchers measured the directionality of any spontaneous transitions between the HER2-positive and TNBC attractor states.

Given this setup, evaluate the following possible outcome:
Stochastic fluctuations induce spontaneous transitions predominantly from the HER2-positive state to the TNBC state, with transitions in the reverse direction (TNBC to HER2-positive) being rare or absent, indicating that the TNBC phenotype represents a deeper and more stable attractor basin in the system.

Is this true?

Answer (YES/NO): YES